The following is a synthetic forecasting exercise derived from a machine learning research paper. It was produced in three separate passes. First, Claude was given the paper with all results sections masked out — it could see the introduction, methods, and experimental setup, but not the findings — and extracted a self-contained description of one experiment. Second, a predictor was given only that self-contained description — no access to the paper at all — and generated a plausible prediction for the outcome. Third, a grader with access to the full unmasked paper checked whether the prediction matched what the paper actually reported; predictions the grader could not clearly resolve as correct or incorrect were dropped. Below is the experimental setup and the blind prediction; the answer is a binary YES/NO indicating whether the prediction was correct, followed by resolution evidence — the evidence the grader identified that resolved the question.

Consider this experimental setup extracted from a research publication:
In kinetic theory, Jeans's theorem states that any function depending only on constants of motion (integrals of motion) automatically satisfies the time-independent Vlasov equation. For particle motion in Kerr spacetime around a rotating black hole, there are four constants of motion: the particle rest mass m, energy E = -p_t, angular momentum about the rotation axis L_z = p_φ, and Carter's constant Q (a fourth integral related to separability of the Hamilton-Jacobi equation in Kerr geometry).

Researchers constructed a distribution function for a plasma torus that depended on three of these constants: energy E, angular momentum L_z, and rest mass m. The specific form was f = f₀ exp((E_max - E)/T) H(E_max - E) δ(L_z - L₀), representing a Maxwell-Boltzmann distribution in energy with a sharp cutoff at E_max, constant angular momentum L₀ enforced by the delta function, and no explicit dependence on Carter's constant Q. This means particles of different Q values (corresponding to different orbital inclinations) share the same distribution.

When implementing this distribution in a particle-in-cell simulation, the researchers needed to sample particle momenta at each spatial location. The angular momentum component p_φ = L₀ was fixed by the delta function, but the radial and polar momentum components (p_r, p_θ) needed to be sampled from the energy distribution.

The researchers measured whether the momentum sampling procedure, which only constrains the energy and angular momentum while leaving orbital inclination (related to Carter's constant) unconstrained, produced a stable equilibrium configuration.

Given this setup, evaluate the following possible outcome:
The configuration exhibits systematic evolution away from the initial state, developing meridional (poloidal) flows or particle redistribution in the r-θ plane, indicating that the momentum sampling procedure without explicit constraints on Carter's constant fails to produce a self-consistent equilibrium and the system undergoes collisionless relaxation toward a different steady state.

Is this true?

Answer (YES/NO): NO